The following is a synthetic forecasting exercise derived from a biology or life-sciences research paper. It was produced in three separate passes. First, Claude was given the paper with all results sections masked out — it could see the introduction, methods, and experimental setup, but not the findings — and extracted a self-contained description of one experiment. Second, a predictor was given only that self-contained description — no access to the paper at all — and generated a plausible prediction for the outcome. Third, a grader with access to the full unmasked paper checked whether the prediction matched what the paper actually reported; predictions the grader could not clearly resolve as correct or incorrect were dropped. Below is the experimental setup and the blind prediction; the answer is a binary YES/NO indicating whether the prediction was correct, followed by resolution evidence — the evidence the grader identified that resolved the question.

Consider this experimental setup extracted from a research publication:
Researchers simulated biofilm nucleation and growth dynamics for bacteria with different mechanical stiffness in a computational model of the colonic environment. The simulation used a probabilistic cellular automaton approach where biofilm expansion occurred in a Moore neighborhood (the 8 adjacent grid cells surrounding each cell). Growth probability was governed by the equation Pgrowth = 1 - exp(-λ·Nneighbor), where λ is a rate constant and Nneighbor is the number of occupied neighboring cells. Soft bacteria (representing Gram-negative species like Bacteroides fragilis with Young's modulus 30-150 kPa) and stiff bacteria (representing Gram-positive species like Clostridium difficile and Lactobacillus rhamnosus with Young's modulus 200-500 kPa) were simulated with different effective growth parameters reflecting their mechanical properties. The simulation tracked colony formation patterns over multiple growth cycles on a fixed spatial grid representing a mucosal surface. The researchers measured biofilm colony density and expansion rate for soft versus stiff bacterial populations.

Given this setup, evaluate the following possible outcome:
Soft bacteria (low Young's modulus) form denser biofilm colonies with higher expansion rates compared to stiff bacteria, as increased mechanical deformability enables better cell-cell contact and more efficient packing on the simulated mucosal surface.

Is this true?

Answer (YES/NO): NO